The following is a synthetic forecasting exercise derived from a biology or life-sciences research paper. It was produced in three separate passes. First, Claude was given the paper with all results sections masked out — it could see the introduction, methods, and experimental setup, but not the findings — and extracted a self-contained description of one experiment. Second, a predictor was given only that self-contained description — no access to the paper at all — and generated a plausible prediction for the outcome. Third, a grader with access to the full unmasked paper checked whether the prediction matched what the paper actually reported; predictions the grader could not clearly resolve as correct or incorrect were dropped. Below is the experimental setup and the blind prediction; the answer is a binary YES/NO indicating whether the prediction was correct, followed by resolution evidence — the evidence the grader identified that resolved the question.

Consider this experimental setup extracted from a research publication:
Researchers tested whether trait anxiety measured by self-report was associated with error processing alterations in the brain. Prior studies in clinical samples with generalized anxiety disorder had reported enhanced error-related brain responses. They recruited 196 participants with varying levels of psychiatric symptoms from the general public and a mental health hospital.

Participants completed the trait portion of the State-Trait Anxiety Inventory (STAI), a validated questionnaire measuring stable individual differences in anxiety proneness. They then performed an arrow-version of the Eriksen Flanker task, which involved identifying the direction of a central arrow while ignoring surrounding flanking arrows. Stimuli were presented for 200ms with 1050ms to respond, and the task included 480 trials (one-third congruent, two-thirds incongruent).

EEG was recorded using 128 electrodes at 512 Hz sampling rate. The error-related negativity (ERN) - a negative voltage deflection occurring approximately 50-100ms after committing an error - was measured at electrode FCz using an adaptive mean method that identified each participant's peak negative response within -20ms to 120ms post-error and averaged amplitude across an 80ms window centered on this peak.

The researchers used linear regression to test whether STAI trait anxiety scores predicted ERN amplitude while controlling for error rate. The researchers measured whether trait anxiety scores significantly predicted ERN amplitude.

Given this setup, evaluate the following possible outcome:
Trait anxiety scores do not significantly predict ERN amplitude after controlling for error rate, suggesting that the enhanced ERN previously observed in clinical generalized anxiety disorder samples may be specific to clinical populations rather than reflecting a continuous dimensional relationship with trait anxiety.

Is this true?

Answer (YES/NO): YES